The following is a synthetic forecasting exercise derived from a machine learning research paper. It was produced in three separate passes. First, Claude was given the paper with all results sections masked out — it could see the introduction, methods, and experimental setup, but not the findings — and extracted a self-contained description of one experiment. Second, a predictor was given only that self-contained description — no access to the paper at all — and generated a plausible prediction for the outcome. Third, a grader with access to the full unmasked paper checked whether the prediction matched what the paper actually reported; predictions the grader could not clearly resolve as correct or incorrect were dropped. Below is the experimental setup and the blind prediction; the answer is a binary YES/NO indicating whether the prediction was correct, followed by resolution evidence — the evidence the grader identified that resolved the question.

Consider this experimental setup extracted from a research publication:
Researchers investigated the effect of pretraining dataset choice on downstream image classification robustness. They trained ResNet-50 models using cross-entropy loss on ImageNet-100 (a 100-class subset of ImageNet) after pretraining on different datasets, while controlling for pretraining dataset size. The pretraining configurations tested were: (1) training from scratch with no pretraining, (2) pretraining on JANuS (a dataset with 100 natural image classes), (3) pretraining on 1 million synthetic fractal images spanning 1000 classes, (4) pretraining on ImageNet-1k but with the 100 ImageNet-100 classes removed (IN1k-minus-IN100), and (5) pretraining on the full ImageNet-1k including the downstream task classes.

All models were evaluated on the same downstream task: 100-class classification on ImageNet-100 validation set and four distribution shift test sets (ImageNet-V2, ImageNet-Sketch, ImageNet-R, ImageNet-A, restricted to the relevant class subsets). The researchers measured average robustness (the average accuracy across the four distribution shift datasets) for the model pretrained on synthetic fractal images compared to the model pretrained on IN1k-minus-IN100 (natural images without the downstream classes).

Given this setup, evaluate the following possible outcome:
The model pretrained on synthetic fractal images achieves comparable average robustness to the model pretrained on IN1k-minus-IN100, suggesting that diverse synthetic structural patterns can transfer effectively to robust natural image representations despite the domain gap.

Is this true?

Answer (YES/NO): YES